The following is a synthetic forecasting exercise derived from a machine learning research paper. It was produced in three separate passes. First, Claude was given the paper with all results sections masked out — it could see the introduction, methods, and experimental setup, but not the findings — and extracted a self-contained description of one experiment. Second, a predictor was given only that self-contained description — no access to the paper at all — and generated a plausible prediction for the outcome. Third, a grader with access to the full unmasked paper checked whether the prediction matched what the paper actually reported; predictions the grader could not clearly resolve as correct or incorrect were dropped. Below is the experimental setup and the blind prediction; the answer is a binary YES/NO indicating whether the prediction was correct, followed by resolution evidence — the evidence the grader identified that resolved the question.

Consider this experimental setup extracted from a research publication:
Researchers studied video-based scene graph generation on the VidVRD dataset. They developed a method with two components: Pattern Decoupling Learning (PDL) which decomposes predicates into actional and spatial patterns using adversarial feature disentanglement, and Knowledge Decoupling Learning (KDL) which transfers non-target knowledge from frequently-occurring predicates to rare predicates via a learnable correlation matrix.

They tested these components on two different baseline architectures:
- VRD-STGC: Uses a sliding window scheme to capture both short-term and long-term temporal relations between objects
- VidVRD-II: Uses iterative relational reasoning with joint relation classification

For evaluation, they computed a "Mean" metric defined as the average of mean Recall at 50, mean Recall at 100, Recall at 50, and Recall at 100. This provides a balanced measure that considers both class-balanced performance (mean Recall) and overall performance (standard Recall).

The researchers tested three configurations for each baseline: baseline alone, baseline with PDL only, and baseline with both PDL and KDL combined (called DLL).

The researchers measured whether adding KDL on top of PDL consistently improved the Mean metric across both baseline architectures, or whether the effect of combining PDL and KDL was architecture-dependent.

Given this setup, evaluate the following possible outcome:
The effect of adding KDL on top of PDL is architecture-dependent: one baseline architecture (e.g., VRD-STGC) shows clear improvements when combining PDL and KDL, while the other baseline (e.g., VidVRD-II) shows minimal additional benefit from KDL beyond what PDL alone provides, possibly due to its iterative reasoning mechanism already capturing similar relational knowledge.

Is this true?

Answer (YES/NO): NO